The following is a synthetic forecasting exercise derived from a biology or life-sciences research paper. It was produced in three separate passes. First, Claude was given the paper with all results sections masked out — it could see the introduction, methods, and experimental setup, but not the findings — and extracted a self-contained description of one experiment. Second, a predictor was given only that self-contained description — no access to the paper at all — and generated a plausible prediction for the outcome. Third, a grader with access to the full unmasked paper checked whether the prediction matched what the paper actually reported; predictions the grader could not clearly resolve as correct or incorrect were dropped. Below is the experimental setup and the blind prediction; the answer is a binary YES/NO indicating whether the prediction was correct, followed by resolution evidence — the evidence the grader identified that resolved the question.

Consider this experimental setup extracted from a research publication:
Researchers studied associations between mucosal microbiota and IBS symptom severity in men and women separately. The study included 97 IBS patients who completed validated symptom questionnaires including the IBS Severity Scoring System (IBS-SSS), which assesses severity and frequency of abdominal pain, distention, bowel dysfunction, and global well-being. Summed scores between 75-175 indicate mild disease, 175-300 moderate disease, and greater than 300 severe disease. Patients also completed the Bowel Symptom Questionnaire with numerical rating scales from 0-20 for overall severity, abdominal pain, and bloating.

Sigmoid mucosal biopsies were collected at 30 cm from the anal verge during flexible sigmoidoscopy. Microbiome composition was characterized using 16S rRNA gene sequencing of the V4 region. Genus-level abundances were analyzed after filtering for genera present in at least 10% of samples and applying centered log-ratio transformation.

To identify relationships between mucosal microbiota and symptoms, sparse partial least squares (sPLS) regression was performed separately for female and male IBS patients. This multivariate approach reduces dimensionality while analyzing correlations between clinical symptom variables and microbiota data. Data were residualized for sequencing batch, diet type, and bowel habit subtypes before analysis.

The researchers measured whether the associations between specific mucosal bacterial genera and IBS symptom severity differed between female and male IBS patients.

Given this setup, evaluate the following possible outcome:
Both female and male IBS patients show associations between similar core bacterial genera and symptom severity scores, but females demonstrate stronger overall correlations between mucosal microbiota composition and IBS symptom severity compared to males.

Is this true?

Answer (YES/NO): NO